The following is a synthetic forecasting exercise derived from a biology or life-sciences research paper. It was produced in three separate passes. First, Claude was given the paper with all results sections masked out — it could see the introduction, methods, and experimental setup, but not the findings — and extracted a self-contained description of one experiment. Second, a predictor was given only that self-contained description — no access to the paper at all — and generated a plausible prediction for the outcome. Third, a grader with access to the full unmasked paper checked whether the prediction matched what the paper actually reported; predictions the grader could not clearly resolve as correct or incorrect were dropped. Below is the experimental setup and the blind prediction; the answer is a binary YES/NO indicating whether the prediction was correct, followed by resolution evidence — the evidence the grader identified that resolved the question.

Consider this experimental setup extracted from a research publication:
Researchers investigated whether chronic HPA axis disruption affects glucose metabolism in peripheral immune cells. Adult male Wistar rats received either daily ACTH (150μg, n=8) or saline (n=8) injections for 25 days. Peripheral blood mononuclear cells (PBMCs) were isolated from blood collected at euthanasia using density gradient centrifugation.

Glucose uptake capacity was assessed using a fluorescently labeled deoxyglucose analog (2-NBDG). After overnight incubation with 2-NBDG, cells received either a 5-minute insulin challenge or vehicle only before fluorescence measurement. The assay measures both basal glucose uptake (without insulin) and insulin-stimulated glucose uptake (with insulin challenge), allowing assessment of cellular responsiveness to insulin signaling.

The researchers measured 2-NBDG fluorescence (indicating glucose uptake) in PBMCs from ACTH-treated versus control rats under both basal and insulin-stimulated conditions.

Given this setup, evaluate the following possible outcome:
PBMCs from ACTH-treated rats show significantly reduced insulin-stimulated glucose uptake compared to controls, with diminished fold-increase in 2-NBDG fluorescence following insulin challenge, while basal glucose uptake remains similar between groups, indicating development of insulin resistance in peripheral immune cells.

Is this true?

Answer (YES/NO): NO